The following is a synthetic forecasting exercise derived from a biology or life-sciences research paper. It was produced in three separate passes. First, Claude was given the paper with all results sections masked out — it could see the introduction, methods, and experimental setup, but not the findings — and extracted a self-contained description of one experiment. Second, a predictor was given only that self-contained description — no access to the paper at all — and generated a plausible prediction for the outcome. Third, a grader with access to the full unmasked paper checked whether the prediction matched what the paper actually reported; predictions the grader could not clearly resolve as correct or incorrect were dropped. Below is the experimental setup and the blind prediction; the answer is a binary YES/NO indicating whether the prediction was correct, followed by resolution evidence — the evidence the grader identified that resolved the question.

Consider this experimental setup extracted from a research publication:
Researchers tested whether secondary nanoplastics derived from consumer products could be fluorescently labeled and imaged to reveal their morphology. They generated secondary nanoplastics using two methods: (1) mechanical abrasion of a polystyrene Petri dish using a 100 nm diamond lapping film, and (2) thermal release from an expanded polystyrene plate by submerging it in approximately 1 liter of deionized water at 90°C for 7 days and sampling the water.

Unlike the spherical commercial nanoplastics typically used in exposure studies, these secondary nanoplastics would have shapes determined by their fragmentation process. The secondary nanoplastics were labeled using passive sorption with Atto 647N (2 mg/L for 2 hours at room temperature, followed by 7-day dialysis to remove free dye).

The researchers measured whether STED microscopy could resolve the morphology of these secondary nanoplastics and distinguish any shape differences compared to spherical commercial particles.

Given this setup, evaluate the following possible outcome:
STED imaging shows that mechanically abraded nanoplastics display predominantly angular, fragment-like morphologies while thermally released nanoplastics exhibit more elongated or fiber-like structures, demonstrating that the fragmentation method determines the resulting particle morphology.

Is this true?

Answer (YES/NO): NO